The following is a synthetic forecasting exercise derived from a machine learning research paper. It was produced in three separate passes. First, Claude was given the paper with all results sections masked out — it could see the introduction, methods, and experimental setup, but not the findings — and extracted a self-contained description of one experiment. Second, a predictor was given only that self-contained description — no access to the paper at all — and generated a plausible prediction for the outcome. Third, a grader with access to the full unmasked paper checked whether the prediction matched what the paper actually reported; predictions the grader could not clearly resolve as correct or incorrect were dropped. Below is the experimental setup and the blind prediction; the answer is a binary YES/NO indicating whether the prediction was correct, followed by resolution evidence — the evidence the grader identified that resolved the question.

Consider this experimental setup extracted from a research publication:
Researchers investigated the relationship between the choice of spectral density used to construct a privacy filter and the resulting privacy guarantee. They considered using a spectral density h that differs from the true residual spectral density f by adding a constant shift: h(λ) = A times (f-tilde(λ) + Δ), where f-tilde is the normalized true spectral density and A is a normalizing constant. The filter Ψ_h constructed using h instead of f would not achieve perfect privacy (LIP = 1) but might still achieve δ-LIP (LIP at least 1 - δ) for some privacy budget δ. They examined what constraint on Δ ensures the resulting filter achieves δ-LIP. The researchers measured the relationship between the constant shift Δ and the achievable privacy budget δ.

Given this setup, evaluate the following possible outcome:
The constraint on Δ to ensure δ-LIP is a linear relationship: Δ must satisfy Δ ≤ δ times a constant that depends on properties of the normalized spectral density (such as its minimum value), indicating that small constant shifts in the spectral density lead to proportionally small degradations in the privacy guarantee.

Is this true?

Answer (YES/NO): NO